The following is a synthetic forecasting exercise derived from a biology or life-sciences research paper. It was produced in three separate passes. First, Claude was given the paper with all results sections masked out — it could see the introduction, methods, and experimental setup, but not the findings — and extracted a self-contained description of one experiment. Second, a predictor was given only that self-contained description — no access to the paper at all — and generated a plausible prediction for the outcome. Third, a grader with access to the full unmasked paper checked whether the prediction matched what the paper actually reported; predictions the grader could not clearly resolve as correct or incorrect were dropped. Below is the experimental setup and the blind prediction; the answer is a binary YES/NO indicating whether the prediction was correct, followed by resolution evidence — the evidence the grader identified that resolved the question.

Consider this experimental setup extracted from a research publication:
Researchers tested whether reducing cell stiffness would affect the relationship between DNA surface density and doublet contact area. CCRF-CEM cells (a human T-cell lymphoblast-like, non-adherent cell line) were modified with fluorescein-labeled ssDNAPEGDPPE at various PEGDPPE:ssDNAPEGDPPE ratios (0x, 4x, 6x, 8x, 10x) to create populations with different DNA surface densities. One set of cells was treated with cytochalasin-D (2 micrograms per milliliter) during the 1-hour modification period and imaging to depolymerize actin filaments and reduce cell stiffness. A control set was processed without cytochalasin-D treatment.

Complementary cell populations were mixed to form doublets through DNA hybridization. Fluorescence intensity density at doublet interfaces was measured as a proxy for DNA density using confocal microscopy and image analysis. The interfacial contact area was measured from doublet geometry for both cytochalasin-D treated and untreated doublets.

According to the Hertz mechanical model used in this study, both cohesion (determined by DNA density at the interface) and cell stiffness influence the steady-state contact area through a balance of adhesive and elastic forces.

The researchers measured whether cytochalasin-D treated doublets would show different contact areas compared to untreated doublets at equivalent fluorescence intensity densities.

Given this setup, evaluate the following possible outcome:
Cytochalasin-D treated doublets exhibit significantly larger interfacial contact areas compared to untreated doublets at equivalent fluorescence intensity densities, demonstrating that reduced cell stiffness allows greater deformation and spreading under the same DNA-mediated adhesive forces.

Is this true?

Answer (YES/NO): YES